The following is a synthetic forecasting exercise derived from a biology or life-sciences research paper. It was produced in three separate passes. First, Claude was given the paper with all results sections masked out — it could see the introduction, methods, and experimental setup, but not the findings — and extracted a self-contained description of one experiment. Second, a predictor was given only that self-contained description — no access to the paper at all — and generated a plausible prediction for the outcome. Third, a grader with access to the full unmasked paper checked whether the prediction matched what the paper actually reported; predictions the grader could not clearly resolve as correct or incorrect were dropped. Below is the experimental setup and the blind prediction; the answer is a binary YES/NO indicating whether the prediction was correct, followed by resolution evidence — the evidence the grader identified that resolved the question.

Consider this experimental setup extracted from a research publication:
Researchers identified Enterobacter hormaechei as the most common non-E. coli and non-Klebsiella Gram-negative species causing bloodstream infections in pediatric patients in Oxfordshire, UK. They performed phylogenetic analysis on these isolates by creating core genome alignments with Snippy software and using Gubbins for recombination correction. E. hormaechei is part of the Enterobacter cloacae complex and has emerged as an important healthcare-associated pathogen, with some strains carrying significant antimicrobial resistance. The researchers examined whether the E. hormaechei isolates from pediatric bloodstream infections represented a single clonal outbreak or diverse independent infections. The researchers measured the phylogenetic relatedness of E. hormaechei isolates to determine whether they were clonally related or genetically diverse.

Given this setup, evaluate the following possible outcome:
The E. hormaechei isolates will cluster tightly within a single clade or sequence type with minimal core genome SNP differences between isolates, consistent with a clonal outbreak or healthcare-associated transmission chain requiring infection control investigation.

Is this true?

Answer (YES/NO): NO